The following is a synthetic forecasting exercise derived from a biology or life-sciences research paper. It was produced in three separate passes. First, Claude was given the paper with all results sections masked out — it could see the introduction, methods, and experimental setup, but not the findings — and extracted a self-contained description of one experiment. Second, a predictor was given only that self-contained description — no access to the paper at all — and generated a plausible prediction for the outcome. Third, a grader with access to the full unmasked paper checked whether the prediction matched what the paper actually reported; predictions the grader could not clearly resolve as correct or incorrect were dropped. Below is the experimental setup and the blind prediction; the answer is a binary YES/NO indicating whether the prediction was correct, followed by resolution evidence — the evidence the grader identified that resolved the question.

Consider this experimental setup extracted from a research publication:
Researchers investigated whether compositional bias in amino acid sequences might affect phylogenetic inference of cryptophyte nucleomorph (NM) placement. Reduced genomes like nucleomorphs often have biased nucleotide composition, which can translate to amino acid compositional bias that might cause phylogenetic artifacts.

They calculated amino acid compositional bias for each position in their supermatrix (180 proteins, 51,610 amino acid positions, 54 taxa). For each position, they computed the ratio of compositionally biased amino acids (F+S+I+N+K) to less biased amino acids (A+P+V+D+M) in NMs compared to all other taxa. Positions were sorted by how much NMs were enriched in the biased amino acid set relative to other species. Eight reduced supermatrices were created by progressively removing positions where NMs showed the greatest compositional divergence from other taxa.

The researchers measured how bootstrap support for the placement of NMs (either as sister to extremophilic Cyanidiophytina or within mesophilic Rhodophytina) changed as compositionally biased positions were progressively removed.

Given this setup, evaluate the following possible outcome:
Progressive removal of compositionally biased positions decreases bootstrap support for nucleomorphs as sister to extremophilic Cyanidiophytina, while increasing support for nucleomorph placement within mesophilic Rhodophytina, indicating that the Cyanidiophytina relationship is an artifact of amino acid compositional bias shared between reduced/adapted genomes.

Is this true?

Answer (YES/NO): NO